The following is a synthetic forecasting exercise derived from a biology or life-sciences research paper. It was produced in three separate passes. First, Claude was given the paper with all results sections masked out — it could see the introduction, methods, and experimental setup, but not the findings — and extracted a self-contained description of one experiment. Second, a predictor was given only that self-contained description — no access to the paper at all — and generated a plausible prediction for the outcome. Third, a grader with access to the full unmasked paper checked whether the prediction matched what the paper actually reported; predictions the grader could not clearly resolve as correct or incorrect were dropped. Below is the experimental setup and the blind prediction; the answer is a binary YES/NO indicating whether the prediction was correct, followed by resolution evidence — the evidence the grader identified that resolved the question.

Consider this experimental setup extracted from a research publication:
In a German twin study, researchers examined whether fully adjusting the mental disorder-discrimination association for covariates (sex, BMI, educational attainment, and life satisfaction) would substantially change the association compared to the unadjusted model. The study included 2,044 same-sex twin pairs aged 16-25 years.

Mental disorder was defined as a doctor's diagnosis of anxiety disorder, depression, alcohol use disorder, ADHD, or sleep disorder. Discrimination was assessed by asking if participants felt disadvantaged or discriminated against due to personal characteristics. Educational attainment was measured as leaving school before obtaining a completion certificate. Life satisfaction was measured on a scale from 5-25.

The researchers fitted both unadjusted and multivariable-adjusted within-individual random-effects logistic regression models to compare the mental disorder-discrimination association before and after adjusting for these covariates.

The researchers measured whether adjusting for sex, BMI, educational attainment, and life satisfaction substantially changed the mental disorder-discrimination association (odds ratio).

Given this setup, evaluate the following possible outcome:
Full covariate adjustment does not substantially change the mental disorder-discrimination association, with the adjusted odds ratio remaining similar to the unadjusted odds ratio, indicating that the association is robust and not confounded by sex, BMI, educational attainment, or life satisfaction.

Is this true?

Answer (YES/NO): YES